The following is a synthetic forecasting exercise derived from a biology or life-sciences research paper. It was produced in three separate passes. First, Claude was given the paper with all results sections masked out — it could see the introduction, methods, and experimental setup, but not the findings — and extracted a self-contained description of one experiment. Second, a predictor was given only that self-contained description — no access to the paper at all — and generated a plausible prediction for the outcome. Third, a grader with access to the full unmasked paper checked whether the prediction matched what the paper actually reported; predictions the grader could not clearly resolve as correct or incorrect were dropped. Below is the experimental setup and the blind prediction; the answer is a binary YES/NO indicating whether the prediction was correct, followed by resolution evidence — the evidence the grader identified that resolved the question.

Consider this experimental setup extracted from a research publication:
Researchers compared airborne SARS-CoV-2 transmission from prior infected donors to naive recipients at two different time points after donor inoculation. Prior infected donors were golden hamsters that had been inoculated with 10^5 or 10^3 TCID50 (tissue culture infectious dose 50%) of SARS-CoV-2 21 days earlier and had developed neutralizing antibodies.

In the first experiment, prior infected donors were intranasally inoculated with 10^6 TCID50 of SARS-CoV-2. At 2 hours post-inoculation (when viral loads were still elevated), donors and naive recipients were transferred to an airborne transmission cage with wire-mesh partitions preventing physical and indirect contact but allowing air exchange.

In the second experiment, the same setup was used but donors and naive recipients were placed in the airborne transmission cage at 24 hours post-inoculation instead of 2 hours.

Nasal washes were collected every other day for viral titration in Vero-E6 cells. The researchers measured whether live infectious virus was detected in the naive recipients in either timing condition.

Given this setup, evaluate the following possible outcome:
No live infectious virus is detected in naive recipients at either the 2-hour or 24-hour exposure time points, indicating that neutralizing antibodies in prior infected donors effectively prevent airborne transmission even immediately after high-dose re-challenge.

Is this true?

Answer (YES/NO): YES